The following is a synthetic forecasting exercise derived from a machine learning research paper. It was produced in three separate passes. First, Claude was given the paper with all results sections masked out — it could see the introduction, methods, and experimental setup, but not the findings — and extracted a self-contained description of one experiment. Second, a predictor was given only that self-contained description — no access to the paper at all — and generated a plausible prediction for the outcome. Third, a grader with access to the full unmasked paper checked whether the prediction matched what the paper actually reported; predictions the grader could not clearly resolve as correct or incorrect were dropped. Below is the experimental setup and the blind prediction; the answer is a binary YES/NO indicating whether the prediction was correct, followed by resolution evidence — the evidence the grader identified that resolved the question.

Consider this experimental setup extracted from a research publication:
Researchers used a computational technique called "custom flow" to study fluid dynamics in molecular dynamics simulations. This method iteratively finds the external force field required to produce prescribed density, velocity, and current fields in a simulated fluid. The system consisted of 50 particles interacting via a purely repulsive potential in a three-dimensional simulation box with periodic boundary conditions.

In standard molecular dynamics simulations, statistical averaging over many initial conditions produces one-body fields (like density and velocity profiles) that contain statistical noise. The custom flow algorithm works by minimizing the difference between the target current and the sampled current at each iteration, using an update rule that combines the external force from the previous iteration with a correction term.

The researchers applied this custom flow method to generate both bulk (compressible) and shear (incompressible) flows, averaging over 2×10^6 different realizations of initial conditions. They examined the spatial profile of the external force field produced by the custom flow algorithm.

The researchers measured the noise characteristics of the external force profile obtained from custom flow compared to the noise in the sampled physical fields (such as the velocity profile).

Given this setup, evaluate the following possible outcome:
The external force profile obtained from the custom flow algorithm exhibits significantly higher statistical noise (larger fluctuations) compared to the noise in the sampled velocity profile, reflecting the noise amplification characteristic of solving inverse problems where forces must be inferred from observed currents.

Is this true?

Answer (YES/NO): YES